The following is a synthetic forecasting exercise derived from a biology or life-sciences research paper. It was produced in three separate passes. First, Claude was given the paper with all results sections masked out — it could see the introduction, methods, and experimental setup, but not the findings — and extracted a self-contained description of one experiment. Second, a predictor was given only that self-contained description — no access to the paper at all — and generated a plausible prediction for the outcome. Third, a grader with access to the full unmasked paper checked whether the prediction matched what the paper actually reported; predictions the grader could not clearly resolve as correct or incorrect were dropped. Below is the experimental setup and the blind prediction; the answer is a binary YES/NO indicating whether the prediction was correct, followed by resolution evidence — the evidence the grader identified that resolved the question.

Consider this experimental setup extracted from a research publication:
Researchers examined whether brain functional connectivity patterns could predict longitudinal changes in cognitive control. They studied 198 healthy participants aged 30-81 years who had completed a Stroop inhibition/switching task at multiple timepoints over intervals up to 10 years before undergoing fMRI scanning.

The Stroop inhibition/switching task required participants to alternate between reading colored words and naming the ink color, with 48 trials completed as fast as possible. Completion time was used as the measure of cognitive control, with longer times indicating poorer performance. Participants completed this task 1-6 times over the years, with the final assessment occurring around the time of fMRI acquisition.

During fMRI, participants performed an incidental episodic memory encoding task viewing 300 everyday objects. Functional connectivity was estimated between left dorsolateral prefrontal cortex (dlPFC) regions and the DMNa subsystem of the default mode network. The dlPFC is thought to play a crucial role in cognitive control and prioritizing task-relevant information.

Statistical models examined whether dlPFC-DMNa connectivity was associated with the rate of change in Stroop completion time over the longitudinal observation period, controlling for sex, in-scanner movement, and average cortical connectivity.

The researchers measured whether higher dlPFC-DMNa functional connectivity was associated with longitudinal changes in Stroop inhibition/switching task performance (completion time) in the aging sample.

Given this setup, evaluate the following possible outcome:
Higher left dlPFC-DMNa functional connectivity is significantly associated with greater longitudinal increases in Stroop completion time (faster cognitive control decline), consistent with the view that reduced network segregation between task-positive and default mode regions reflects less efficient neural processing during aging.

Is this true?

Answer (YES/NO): YES